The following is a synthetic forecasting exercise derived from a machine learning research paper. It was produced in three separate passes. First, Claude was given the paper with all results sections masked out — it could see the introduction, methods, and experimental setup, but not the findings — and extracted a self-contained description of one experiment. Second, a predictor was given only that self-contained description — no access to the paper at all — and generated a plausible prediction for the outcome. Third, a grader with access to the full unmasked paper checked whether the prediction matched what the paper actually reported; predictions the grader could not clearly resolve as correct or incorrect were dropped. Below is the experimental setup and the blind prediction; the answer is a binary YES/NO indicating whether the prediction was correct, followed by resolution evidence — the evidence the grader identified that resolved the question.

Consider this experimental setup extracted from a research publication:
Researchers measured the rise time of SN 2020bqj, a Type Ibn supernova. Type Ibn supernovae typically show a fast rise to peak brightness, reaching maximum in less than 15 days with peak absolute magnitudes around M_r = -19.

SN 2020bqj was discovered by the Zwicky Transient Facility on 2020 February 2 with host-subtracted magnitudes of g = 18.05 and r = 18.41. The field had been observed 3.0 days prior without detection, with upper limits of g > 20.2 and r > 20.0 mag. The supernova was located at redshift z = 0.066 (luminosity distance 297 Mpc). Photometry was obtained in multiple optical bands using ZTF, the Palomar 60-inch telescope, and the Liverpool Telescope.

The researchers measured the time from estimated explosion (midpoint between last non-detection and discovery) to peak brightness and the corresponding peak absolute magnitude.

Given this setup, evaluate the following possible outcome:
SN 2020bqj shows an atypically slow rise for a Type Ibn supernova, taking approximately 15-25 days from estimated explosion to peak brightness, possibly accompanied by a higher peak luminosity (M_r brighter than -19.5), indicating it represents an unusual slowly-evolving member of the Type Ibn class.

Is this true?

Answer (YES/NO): NO